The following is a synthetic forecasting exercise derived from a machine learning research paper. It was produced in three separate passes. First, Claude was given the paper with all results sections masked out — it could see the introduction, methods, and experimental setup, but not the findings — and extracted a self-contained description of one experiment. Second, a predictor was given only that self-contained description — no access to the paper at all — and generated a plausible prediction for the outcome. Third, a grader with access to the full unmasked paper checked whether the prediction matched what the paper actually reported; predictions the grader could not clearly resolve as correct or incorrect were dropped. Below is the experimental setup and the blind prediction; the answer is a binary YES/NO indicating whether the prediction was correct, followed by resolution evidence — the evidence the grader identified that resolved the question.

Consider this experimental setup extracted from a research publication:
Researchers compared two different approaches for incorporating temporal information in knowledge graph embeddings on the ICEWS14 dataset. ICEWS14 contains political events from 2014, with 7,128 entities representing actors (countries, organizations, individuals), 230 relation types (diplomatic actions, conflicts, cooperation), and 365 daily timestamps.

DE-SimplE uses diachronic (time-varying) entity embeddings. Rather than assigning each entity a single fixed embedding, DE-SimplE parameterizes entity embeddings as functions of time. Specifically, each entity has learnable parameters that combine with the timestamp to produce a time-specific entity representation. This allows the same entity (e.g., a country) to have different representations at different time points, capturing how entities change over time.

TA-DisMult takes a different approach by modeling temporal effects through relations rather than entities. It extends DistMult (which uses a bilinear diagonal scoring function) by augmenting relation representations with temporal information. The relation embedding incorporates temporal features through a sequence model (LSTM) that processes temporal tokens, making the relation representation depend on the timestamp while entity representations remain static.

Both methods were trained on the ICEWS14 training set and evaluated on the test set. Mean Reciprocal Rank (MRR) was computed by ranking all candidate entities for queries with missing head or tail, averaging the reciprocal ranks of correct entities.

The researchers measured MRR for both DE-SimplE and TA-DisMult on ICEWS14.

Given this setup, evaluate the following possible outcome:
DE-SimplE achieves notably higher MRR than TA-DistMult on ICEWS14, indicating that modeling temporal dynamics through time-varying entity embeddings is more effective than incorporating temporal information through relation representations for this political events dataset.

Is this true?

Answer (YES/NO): YES